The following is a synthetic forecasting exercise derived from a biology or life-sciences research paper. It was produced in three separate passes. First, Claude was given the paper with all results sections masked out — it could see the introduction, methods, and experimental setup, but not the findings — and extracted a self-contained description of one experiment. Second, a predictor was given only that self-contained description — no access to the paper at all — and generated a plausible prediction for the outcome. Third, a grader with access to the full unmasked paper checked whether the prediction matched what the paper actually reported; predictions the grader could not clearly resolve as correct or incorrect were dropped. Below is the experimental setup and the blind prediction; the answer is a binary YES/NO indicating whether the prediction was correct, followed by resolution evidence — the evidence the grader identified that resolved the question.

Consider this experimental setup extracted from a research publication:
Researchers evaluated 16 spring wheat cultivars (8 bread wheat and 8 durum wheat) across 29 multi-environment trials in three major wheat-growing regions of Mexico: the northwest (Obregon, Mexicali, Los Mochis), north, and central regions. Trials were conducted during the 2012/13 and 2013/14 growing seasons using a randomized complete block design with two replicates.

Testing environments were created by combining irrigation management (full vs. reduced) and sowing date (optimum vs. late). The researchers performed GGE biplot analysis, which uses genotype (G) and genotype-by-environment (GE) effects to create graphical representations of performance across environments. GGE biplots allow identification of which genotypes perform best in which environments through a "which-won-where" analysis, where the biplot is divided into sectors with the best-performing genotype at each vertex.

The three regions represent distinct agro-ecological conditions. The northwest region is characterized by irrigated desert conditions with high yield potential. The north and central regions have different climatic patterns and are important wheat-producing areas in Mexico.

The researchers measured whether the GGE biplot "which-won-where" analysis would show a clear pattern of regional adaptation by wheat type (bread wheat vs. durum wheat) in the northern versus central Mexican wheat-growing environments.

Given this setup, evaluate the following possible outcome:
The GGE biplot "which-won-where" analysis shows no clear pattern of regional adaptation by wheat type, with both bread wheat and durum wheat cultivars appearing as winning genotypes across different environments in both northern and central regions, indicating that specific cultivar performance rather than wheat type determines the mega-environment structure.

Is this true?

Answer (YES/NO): NO